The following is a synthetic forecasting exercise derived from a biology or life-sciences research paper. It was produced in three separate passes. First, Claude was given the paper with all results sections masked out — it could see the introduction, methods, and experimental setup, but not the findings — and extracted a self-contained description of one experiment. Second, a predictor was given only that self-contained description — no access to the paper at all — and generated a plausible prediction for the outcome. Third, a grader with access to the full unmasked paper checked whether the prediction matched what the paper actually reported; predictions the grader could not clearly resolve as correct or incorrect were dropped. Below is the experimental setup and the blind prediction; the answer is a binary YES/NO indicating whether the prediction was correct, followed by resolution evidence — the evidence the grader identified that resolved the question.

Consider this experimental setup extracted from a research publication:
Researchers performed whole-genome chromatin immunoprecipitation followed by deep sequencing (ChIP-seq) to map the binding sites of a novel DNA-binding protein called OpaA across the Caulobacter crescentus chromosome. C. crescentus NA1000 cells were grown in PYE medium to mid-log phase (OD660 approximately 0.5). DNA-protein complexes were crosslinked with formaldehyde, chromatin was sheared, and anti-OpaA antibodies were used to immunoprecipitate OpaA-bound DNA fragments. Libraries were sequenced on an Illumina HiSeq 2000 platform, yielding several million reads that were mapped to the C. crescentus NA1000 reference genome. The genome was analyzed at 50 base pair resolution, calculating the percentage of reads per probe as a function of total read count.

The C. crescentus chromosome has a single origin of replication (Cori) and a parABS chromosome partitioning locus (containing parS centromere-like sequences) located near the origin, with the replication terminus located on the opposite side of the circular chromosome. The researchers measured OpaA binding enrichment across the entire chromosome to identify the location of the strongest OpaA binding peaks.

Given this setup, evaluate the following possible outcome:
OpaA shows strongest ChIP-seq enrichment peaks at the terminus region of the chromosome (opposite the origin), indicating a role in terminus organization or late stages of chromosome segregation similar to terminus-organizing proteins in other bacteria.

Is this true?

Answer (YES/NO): NO